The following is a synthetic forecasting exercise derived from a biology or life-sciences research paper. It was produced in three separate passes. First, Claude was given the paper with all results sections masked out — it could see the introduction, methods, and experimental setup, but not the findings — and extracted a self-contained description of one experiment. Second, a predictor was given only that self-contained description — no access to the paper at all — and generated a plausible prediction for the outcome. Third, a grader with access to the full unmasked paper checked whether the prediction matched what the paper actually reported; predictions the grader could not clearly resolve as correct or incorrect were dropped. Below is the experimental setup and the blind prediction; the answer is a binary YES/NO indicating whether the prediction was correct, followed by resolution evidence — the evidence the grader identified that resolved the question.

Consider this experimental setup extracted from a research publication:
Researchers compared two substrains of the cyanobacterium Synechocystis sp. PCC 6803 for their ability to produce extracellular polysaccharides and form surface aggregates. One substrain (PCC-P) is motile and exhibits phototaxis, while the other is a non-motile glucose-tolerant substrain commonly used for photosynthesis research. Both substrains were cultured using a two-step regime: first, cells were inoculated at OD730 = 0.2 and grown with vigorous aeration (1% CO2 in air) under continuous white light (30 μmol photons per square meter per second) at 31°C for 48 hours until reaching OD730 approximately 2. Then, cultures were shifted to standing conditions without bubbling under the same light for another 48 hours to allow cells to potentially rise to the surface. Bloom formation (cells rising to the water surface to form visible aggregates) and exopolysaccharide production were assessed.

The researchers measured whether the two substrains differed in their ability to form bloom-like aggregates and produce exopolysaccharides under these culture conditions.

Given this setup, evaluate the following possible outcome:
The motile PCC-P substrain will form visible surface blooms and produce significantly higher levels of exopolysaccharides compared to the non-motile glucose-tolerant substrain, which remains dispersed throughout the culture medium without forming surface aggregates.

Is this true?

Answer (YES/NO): YES